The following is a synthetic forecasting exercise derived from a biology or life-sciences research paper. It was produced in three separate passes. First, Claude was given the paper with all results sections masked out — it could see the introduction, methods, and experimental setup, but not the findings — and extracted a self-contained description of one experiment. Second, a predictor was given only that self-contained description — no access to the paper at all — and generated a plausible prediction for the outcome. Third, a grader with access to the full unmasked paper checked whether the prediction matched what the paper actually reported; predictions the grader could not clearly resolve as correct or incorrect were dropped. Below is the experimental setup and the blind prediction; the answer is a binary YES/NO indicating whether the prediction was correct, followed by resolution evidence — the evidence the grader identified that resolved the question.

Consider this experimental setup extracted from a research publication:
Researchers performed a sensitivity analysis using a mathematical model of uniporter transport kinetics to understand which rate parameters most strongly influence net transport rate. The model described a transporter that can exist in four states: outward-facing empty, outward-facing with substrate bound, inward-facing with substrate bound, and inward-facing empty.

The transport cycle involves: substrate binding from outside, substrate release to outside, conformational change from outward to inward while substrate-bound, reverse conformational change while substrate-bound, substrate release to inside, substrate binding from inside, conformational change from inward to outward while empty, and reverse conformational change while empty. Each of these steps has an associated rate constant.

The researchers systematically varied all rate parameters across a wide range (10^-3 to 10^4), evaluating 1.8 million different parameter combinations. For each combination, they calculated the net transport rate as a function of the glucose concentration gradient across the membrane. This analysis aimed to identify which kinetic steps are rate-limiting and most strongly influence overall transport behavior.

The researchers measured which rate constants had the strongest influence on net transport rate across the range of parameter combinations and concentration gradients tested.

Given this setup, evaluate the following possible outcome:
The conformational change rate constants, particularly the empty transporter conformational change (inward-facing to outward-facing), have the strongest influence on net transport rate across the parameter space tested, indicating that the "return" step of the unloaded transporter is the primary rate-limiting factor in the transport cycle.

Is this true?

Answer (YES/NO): NO